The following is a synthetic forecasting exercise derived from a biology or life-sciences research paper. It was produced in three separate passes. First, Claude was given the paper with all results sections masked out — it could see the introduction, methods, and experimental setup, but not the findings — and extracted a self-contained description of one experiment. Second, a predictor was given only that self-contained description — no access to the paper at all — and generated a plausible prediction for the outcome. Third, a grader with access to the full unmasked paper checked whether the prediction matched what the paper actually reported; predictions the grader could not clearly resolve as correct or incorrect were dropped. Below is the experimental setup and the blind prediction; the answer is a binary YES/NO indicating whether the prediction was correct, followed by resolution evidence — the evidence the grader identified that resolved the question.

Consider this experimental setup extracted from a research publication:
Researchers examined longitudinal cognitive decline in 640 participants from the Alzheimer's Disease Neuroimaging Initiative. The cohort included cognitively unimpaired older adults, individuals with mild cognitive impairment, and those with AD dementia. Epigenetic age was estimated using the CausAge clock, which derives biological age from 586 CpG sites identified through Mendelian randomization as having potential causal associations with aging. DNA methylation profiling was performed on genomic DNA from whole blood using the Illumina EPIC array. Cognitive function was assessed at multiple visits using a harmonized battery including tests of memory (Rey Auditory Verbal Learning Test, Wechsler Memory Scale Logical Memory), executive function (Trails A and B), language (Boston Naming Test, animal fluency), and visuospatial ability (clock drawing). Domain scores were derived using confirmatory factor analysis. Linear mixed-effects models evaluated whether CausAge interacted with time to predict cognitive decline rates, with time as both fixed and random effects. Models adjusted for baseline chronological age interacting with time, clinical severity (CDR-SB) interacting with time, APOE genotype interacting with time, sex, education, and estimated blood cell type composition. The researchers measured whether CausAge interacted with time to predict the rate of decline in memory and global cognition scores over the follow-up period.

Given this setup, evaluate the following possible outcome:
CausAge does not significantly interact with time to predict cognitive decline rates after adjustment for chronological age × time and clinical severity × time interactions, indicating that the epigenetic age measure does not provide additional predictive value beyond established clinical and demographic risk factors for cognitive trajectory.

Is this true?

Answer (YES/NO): YES